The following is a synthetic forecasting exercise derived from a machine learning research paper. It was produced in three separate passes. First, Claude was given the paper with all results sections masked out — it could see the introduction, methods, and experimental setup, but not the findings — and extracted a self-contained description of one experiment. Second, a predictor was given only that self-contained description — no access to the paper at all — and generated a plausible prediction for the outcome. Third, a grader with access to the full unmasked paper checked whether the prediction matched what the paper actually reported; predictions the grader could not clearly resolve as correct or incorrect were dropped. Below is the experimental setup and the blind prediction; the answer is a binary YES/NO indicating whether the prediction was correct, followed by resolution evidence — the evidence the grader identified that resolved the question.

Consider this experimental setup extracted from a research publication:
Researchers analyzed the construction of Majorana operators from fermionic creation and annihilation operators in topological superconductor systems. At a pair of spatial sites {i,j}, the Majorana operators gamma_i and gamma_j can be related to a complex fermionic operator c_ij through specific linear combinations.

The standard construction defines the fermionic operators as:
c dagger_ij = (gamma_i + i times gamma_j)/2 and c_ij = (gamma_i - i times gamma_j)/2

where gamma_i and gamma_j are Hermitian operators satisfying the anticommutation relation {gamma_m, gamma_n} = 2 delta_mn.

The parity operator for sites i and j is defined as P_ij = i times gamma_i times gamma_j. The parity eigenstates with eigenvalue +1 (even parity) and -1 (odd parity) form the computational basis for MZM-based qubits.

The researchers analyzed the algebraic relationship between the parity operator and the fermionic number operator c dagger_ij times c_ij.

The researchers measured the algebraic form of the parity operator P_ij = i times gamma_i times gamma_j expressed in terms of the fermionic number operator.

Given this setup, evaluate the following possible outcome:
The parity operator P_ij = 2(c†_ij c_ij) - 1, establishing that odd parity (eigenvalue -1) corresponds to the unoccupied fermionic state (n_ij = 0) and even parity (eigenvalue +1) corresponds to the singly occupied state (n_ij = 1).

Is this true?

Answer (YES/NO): NO